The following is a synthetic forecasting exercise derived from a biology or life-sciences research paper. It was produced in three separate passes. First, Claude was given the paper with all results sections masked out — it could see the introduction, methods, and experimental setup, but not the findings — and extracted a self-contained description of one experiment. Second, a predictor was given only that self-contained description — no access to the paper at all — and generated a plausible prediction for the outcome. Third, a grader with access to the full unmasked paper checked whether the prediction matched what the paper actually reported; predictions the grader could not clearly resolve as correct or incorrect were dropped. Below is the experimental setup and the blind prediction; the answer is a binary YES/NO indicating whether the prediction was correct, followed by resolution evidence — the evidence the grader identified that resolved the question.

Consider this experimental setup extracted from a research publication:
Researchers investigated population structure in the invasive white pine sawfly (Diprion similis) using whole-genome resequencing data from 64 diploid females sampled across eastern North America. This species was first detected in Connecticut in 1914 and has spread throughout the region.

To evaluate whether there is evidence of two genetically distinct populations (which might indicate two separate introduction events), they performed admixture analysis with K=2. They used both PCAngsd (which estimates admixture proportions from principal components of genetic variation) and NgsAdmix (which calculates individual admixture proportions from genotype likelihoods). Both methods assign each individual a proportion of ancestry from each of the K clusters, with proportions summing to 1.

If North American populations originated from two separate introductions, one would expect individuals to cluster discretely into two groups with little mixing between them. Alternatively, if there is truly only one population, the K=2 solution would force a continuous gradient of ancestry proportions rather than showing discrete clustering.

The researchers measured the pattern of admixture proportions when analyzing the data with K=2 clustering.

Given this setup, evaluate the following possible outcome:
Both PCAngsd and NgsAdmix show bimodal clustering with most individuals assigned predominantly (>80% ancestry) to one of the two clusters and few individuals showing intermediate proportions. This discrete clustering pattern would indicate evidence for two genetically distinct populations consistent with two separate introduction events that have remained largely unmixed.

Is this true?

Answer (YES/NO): NO